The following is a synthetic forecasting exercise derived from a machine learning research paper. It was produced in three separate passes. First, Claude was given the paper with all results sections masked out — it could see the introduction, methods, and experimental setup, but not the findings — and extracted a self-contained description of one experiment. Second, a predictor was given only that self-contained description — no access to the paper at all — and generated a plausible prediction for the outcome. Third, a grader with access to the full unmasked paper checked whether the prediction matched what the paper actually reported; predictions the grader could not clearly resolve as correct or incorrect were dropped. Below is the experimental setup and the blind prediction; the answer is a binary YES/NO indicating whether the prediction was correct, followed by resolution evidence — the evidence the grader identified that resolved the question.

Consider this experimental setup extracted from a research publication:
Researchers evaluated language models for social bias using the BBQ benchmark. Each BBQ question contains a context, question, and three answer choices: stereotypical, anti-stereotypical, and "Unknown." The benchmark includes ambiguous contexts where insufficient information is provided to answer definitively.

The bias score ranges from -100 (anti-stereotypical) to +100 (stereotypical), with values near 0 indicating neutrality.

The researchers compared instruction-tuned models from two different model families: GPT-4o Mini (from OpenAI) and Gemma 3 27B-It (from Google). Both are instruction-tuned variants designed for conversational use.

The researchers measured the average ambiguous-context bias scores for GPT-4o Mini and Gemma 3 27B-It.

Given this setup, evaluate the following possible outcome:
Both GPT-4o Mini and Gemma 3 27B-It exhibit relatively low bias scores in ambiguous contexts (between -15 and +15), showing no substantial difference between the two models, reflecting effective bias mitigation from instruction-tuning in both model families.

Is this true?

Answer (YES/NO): YES